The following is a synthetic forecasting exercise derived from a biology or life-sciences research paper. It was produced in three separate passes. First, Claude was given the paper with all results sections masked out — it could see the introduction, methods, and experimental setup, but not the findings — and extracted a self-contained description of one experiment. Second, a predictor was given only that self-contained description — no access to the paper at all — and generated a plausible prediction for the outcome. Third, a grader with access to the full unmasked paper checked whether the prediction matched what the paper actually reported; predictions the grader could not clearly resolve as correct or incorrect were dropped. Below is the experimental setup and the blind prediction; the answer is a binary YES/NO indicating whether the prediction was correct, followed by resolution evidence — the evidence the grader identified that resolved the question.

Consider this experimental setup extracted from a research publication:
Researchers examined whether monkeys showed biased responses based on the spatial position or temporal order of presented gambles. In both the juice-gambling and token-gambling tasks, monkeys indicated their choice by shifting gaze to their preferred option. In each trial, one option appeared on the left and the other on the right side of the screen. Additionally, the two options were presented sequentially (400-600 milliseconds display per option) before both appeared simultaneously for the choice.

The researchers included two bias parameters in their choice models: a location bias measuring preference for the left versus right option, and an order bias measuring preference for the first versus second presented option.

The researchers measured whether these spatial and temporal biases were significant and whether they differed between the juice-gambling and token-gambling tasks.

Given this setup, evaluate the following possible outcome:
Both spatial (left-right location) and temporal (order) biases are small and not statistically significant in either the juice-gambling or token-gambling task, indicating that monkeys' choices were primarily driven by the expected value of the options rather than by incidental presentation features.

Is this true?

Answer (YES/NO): NO